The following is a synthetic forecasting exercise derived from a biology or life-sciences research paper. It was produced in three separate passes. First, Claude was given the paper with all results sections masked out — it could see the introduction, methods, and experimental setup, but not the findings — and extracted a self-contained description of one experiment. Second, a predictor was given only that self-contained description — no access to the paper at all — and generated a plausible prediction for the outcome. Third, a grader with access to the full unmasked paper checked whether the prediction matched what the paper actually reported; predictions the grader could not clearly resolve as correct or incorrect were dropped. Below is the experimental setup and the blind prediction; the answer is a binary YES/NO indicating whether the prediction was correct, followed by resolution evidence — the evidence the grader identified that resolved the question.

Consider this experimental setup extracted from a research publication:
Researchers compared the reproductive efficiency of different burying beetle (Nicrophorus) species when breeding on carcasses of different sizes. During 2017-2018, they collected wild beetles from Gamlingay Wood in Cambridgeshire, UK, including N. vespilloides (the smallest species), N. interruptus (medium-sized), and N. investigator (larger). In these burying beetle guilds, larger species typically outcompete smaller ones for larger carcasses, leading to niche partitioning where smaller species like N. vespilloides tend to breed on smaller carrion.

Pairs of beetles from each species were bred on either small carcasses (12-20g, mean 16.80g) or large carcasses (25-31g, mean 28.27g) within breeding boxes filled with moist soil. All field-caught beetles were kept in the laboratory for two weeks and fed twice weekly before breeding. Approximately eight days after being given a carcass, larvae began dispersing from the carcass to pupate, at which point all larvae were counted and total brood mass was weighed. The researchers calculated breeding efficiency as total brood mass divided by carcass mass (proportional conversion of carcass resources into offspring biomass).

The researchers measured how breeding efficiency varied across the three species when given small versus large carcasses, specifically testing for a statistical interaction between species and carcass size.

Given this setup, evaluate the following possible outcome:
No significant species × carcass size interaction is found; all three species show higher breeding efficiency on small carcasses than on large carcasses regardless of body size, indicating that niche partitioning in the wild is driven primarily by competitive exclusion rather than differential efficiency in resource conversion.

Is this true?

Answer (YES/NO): NO